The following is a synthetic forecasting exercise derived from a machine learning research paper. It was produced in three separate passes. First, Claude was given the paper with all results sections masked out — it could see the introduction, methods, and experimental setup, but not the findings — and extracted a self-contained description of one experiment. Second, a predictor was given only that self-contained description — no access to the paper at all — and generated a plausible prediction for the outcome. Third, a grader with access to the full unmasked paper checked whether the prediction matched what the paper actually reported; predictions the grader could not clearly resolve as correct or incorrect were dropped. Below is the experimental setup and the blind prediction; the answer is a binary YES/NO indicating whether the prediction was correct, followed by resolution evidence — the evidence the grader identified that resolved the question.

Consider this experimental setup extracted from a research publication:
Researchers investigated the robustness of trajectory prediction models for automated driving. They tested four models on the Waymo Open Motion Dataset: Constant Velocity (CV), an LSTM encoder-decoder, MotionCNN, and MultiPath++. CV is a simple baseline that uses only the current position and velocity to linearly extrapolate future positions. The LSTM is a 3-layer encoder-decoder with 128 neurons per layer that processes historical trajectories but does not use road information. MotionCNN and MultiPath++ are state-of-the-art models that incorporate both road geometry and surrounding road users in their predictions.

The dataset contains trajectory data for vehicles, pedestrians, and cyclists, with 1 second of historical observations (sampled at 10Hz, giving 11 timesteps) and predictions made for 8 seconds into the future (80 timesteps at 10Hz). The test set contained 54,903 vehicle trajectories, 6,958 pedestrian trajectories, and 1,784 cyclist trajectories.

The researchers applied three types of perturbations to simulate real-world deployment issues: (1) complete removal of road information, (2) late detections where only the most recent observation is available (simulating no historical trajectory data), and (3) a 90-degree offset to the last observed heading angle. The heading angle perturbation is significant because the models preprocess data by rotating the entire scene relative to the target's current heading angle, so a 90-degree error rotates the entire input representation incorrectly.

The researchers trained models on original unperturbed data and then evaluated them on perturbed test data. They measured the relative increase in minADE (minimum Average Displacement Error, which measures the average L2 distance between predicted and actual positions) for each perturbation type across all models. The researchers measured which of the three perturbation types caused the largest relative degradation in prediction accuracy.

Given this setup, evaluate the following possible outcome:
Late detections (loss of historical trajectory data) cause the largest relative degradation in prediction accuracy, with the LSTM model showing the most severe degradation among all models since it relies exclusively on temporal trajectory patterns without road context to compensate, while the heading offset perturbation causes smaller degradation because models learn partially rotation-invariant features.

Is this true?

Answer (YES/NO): NO